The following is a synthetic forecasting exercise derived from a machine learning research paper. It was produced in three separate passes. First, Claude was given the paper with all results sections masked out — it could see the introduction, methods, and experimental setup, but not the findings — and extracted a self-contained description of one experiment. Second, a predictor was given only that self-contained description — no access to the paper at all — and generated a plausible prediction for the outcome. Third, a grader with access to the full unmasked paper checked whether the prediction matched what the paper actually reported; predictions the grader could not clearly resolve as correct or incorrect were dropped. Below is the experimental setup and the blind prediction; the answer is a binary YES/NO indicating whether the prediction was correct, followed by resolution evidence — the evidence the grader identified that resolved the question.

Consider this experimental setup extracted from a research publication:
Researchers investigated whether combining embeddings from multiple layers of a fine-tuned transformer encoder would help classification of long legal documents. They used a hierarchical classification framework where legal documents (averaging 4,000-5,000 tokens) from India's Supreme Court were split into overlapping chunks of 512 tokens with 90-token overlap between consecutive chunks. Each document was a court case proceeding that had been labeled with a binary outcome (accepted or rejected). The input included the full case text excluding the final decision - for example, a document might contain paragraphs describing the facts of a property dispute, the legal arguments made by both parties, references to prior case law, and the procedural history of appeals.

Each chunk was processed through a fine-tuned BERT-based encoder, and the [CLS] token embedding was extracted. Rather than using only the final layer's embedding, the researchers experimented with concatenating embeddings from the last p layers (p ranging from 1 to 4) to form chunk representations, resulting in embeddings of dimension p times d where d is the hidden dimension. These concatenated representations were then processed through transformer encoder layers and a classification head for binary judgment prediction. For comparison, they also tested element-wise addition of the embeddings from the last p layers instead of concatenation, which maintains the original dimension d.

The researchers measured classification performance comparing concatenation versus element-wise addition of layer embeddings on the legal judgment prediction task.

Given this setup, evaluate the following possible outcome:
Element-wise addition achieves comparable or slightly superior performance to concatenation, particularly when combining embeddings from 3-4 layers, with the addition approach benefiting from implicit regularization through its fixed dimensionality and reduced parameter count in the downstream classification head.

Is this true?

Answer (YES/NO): NO